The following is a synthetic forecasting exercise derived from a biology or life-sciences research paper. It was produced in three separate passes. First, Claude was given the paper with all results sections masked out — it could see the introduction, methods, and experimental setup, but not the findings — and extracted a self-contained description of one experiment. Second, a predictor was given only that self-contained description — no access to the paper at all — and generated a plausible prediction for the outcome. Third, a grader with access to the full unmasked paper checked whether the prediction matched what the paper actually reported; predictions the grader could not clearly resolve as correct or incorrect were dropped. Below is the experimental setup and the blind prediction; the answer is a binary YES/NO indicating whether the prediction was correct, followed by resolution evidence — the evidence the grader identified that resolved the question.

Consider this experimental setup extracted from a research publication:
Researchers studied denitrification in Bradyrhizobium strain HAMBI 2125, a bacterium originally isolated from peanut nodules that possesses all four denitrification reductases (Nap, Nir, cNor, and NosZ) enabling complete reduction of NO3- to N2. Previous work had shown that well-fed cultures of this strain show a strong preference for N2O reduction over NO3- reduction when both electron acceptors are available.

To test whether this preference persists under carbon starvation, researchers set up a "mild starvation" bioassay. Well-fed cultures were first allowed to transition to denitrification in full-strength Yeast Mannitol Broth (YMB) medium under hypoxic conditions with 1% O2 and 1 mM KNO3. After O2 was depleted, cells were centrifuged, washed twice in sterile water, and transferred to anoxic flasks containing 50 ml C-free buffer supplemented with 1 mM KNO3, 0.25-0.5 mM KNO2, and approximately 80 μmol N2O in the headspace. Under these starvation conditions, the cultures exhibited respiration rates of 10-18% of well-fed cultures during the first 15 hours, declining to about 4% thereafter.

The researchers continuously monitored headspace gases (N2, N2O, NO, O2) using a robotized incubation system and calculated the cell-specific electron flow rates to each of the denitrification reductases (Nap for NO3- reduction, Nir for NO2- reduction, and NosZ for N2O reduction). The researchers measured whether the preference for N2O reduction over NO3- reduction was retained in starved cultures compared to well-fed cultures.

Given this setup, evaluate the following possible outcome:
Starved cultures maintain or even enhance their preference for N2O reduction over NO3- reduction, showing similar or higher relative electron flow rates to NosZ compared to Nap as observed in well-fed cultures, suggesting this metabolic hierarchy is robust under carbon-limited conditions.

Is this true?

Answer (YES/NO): YES